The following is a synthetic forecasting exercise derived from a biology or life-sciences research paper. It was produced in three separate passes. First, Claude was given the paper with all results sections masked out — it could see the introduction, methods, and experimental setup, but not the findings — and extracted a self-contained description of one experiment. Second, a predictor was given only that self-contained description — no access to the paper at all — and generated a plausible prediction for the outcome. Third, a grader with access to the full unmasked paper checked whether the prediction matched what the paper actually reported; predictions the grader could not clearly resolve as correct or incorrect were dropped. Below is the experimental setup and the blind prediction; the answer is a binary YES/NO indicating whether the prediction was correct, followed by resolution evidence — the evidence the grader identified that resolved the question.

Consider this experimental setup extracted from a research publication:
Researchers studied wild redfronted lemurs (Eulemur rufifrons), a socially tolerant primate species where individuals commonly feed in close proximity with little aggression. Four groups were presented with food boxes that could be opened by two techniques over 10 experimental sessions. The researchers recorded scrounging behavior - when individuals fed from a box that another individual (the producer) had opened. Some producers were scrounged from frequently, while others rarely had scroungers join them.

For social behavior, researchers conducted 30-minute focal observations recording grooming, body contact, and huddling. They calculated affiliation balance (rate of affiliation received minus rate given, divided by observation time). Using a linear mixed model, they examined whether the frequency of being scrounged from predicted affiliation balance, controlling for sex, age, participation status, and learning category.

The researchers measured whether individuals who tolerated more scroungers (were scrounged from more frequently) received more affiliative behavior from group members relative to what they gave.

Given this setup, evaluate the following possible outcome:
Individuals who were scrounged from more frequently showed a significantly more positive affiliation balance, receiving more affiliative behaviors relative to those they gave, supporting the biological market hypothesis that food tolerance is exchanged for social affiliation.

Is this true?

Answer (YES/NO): YES